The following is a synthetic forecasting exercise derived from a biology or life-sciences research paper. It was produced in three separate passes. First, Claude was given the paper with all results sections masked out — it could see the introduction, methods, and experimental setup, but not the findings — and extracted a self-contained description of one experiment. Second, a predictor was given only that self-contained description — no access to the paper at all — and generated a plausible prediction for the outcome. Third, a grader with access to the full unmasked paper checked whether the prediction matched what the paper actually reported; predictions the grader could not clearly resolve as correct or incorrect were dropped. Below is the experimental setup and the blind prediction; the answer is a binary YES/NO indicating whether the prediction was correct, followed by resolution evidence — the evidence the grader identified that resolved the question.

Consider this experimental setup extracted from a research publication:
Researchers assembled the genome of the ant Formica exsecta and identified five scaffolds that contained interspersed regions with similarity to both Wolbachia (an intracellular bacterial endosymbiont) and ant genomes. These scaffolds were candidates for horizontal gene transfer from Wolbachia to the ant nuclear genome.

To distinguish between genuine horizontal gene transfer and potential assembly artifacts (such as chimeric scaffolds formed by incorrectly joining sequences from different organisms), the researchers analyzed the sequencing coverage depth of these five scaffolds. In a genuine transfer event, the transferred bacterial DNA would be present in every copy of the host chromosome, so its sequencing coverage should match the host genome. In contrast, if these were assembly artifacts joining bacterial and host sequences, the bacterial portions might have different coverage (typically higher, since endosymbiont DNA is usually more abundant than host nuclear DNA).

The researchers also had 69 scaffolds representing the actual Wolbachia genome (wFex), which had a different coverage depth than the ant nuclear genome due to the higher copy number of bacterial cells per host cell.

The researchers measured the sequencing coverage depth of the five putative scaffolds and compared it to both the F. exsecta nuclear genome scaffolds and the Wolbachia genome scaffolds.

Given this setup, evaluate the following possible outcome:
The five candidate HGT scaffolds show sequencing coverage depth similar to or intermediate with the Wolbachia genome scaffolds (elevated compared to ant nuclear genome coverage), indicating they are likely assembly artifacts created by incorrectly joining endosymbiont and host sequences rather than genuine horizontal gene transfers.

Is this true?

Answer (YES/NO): NO